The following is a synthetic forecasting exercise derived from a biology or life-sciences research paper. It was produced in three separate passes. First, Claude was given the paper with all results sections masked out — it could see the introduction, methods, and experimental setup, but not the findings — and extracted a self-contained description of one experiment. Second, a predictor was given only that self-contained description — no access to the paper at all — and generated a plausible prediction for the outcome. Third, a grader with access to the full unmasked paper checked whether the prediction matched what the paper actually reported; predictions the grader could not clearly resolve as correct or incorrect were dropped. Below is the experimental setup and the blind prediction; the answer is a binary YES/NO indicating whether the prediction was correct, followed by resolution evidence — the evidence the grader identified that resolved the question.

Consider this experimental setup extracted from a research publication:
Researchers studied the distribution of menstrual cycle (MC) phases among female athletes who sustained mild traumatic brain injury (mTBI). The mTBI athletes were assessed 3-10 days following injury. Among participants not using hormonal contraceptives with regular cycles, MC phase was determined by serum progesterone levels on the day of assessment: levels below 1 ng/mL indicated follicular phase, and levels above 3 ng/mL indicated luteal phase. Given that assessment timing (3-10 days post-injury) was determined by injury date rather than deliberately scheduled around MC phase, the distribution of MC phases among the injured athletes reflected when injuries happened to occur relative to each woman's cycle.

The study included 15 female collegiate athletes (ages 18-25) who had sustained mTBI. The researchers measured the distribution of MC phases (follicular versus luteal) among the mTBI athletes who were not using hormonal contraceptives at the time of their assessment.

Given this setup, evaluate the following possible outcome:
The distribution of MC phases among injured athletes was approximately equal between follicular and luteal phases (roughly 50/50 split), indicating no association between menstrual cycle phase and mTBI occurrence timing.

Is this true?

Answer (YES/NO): NO